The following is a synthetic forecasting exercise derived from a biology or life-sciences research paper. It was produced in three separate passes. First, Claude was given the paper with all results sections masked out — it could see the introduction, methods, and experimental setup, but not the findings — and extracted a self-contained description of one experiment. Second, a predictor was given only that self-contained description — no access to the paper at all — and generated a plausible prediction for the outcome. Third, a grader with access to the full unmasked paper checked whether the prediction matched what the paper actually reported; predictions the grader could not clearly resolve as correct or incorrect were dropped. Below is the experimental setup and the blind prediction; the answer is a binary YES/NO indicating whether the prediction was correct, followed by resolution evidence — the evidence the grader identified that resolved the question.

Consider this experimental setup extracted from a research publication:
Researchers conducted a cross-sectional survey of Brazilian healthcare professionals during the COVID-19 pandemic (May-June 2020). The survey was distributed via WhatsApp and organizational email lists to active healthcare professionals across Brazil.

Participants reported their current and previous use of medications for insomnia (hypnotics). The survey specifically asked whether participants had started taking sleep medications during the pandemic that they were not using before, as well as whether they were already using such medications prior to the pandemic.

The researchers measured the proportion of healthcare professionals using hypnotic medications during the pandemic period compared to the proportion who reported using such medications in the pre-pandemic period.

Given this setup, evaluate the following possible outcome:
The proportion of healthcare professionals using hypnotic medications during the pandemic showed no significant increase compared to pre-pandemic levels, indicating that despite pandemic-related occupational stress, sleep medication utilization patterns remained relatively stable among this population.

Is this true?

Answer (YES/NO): NO